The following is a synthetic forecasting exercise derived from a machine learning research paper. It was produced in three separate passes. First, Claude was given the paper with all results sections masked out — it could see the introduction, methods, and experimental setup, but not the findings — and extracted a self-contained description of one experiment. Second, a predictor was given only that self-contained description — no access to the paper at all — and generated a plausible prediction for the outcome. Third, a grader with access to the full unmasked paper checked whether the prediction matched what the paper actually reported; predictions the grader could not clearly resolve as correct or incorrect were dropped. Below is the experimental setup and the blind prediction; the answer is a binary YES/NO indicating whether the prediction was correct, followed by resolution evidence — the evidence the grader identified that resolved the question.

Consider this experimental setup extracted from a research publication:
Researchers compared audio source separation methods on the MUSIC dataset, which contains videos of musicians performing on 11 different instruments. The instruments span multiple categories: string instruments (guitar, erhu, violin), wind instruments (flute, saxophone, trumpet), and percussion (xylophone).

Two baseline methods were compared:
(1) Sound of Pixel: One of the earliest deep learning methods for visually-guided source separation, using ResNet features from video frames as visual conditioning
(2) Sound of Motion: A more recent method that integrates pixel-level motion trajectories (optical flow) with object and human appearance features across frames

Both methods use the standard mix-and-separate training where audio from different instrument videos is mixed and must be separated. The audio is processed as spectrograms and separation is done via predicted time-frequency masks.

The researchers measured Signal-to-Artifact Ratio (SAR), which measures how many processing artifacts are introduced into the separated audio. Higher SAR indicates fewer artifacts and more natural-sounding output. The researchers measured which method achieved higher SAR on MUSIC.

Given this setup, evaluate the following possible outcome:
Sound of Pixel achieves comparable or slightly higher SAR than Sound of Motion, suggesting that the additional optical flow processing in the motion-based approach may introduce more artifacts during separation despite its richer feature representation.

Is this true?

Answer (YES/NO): NO